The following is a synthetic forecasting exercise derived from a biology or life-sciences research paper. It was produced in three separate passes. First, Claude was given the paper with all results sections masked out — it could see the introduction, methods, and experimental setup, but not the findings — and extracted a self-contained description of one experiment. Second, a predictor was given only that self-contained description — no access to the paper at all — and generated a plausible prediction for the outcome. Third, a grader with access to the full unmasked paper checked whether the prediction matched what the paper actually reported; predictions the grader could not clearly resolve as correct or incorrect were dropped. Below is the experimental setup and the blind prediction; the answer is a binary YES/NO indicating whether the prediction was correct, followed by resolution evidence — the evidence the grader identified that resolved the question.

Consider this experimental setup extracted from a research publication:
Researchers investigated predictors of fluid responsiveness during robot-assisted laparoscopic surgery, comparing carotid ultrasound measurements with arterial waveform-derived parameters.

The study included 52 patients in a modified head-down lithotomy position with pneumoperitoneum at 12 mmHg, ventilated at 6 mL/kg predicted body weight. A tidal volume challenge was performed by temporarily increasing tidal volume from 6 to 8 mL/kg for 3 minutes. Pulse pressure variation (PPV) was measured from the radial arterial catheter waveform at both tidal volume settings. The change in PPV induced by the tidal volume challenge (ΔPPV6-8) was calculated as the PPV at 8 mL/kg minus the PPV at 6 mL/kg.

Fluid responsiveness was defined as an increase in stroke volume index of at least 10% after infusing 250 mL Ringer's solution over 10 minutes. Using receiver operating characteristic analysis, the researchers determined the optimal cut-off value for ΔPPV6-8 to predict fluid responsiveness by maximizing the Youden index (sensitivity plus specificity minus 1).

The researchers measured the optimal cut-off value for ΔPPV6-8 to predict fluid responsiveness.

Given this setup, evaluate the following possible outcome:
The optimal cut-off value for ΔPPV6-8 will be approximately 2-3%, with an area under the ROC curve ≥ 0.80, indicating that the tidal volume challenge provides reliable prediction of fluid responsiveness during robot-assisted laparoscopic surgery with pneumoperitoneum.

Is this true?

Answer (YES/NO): NO